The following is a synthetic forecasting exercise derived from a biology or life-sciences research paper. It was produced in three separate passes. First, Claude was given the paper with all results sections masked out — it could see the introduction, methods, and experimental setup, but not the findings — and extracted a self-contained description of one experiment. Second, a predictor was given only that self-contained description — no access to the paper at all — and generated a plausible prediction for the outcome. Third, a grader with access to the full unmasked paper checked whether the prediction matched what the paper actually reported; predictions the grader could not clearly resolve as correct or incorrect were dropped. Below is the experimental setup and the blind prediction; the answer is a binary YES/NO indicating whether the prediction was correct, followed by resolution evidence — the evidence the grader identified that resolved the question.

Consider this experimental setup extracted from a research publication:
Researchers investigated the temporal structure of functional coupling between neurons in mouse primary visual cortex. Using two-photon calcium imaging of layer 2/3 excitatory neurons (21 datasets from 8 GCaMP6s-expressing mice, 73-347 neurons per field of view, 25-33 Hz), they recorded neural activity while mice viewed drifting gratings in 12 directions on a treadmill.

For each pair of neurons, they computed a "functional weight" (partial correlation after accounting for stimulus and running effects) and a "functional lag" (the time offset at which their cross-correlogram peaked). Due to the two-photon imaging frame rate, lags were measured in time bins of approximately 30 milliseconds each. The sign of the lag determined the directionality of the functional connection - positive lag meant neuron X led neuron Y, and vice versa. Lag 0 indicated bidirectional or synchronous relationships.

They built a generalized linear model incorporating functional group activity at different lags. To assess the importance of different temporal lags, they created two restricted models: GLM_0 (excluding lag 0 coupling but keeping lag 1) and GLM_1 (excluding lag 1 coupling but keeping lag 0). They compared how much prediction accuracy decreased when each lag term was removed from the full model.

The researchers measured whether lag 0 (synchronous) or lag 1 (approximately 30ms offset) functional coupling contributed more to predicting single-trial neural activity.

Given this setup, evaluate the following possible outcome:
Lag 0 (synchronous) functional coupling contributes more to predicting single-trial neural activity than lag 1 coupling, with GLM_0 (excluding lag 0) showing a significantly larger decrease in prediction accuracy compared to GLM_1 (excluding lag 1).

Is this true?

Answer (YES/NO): NO